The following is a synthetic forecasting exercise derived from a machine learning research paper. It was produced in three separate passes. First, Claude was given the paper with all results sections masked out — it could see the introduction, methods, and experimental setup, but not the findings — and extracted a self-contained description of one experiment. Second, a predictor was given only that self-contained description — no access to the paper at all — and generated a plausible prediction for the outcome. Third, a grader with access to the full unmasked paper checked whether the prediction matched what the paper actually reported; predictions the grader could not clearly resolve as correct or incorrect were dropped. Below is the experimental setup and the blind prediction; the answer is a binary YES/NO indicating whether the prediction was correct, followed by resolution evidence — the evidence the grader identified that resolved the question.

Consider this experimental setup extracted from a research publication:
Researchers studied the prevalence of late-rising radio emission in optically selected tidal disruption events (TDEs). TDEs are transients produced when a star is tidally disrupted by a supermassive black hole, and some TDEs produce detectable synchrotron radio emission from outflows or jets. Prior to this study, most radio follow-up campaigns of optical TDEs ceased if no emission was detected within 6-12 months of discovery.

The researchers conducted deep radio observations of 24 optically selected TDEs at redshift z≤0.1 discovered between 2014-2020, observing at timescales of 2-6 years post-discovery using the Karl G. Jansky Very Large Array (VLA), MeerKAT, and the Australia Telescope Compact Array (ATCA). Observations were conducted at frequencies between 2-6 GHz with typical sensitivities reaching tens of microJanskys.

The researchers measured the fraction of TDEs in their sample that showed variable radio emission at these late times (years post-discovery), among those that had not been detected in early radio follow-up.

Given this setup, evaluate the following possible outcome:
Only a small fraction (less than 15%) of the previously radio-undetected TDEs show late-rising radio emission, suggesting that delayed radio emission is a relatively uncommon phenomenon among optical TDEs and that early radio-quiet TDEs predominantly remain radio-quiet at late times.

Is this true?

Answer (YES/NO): NO